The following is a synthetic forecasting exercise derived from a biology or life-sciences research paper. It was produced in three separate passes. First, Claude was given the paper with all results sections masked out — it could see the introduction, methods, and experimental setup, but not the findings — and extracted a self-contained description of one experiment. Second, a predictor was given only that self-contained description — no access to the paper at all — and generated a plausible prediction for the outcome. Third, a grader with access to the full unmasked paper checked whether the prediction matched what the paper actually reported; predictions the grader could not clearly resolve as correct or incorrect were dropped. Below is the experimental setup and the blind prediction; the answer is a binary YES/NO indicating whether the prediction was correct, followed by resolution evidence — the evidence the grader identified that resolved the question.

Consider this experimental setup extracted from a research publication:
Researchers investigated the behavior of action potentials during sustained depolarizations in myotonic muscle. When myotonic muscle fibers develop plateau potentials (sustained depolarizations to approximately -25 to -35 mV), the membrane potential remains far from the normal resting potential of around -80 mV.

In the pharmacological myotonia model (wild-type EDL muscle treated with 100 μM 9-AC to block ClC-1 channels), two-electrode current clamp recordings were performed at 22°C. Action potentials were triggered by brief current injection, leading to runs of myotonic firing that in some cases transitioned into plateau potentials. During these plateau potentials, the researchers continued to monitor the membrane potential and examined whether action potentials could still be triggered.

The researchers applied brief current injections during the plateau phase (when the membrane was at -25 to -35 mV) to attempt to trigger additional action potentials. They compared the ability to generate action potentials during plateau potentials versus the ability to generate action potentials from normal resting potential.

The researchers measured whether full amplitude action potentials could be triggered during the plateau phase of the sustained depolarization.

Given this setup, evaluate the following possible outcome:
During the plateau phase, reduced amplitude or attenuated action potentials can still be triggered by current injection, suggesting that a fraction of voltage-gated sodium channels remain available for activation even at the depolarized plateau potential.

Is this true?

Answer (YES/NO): NO